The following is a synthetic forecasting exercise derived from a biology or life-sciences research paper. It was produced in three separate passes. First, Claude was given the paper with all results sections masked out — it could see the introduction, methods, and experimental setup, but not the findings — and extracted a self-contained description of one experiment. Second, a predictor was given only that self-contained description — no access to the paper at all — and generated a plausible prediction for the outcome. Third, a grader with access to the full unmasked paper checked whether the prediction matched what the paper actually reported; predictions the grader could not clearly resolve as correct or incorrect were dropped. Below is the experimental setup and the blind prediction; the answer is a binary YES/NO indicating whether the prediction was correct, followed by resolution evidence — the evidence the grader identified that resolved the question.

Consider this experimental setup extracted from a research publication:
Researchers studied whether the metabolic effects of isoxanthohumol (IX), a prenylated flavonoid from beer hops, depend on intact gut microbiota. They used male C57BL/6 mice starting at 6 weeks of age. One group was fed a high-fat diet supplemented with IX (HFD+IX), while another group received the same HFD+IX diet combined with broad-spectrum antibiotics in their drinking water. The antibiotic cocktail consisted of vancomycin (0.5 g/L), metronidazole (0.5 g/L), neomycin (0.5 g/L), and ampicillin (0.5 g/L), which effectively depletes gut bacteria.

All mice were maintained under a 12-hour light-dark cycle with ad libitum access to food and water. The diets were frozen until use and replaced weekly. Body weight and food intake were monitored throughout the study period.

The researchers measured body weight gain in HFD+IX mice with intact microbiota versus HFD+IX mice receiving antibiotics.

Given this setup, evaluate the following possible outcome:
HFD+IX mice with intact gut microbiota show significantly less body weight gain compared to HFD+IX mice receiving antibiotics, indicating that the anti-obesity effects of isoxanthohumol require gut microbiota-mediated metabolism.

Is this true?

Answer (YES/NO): YES